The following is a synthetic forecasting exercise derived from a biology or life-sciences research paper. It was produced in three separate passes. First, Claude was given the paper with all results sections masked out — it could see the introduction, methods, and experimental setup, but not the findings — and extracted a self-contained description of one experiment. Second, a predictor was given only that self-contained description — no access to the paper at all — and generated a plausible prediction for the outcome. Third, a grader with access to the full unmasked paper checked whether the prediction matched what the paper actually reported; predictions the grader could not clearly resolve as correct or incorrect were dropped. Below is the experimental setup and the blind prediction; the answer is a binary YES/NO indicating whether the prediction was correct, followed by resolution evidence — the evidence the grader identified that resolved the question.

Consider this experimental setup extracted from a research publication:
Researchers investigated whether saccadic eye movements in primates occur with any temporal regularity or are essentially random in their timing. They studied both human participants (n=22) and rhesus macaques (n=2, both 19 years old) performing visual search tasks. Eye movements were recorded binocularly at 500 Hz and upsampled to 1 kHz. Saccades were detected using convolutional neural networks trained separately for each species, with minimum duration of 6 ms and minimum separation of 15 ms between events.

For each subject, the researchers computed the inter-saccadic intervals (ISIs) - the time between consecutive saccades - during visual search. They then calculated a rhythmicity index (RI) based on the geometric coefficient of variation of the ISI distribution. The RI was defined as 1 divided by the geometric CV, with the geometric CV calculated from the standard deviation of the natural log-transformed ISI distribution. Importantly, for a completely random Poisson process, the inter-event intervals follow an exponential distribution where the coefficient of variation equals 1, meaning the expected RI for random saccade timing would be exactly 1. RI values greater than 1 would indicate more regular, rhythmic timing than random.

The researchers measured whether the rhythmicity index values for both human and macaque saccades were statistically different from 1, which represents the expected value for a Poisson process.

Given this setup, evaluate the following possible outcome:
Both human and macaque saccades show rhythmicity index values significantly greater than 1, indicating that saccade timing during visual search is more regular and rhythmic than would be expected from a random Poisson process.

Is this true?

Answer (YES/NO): YES